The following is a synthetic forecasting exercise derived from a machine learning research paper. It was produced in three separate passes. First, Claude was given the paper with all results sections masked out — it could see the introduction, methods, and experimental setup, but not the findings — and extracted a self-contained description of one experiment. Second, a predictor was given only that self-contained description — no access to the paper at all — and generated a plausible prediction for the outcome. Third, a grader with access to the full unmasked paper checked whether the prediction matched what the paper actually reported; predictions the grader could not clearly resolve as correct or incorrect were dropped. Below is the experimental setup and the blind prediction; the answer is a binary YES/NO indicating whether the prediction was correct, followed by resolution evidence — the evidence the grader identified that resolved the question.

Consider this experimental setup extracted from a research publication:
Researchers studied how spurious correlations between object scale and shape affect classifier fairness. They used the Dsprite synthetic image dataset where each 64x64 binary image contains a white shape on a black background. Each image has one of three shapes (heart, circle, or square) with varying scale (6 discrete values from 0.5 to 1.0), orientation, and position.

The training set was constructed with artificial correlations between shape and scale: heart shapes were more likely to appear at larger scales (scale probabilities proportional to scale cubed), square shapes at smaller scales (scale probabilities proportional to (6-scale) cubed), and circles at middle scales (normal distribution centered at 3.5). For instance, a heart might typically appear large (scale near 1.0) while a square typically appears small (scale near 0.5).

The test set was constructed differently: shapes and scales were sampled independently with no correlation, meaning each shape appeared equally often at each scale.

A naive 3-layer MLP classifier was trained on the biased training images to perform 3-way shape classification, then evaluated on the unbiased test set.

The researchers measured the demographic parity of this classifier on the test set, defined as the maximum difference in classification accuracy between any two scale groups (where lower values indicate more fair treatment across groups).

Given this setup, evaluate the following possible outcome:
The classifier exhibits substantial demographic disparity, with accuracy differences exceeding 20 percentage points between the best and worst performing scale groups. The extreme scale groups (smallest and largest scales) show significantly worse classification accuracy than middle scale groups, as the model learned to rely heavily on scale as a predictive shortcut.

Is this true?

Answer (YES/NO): YES